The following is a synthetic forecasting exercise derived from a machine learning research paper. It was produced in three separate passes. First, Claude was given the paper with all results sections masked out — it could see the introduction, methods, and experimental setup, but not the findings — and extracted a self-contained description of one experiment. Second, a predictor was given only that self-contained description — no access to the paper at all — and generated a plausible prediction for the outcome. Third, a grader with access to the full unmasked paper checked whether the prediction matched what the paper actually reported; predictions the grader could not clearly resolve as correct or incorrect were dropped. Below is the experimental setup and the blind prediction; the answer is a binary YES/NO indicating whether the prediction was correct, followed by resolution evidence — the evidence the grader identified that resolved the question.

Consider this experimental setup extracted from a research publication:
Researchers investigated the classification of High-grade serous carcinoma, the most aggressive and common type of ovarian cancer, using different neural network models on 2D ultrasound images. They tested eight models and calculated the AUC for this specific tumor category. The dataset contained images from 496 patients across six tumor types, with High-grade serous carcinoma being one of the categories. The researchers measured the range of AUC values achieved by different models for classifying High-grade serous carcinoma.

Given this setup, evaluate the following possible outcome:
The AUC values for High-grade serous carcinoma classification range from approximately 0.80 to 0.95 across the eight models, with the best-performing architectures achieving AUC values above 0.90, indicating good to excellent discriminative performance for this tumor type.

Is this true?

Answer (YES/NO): NO